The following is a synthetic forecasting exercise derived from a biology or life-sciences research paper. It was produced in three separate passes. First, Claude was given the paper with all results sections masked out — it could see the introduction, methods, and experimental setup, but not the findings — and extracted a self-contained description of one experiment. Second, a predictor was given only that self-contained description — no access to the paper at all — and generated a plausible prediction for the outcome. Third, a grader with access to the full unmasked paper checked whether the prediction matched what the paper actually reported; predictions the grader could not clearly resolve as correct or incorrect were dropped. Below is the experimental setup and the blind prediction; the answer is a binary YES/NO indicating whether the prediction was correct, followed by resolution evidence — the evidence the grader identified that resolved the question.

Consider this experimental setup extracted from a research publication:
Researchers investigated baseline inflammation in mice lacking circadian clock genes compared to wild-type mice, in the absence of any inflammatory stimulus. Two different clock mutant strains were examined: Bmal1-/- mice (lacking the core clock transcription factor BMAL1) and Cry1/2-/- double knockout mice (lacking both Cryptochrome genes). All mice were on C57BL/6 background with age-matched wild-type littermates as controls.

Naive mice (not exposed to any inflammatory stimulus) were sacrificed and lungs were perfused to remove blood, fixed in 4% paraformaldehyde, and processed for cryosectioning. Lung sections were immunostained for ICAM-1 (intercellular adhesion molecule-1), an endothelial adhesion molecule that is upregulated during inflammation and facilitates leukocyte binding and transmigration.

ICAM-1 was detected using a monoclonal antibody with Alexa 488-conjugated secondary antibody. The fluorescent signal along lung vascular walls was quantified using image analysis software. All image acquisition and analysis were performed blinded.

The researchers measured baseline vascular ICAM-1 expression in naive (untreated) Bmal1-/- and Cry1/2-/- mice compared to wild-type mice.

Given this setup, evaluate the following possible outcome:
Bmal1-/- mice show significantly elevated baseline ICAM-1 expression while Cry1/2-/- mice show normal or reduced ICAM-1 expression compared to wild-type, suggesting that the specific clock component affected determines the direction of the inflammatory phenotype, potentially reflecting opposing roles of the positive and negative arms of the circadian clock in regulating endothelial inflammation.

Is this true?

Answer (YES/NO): NO